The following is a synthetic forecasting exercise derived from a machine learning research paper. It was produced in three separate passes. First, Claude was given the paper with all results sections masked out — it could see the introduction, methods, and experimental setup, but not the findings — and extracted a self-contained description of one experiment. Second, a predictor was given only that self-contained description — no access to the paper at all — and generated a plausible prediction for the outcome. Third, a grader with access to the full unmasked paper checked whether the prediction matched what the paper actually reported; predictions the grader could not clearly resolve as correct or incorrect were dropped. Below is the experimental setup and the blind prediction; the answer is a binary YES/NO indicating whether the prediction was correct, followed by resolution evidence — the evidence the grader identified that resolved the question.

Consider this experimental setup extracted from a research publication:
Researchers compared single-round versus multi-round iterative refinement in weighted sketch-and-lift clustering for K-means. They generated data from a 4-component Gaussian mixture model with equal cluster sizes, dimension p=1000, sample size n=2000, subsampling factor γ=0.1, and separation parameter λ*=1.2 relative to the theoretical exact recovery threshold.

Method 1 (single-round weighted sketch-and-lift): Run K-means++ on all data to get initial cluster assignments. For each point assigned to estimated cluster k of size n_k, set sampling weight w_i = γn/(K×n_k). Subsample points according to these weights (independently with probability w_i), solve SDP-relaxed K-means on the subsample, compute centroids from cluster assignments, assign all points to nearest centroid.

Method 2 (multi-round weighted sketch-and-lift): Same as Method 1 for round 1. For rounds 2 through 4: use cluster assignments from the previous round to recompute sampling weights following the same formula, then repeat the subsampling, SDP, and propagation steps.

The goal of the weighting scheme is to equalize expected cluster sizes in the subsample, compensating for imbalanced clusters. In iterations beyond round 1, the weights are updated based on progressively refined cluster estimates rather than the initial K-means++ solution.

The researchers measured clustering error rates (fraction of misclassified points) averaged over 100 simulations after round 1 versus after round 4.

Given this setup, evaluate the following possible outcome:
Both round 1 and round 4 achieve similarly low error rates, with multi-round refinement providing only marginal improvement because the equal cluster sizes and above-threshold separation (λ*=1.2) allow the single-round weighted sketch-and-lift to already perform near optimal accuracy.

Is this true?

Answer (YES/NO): NO